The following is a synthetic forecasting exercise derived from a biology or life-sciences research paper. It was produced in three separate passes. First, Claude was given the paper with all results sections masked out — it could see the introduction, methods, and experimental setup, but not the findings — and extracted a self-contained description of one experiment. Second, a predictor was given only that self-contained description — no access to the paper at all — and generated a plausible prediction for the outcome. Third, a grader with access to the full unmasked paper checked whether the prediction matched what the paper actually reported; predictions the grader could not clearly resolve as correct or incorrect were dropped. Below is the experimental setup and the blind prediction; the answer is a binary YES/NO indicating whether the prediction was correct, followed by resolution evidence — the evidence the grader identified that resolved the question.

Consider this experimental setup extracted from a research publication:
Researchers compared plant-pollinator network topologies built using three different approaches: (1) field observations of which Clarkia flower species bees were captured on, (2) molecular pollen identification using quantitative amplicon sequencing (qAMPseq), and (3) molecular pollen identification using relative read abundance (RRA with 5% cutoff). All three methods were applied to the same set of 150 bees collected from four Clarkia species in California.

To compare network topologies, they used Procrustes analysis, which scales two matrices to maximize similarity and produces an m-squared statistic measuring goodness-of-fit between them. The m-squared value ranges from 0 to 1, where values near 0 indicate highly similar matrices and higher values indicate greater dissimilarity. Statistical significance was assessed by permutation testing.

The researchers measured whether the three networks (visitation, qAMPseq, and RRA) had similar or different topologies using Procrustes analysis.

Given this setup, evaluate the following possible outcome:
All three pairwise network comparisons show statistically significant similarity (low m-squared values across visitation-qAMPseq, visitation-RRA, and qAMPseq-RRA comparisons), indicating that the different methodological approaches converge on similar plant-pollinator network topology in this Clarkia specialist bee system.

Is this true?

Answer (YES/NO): YES